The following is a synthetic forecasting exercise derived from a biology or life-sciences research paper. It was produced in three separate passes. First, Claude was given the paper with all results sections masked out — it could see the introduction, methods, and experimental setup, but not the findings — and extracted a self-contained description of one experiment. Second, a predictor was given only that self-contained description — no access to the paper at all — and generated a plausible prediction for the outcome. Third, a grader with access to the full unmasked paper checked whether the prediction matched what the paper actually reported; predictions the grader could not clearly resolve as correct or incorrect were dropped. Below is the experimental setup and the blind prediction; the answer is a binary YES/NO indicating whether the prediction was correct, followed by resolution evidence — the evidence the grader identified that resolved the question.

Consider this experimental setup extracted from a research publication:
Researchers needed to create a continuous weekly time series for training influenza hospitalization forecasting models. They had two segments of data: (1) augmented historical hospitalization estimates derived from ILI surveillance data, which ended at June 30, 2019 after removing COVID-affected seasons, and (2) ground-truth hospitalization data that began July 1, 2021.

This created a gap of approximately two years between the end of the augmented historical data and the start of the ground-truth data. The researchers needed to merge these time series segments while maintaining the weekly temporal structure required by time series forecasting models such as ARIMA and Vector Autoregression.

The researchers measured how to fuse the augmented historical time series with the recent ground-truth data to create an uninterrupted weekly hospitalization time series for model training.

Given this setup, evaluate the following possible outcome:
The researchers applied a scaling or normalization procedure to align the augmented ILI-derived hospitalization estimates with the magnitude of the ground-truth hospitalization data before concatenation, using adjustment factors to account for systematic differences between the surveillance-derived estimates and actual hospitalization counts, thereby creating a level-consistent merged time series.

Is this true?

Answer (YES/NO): NO